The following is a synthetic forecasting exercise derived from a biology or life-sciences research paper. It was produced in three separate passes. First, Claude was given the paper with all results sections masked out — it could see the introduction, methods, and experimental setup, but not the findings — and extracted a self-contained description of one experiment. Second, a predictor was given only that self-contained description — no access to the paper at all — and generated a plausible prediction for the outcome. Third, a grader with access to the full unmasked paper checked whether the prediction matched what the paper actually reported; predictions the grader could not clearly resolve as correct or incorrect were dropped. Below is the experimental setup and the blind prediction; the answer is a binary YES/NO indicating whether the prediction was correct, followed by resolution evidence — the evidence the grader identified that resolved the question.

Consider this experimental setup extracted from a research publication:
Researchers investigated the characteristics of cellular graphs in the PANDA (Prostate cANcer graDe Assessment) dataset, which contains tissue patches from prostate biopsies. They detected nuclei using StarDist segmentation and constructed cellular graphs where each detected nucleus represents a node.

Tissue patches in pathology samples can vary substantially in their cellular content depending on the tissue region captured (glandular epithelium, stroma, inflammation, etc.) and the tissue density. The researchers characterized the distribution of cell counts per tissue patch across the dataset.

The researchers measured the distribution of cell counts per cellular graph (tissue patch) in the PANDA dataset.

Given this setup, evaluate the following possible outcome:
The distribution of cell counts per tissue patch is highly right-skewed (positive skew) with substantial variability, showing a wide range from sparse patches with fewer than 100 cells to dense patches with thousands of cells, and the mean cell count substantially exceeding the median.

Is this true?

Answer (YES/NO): NO